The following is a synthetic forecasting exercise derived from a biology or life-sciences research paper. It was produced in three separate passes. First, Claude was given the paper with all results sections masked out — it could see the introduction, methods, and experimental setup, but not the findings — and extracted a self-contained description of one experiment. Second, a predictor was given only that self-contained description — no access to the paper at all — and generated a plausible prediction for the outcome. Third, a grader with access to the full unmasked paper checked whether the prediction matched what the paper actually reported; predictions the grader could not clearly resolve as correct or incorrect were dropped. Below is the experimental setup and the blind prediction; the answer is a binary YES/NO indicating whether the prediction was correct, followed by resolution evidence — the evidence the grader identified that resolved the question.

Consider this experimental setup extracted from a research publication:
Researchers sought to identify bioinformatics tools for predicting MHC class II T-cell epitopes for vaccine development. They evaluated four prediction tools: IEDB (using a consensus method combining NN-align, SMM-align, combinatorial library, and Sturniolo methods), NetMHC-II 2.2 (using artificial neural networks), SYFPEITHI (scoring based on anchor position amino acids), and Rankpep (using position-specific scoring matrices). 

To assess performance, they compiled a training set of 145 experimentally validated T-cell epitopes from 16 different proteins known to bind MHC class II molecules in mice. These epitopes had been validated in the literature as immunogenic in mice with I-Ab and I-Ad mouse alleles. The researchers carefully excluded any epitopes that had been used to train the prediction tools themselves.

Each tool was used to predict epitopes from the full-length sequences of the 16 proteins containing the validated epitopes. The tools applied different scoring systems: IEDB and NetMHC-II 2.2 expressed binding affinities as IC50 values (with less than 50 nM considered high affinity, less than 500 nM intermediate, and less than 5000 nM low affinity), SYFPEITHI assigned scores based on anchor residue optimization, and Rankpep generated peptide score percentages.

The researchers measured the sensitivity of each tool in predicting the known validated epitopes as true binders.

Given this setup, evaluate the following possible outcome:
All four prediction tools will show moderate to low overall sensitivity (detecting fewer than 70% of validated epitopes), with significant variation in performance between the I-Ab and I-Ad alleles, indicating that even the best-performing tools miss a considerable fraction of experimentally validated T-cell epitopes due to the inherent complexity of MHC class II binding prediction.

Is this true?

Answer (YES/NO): NO